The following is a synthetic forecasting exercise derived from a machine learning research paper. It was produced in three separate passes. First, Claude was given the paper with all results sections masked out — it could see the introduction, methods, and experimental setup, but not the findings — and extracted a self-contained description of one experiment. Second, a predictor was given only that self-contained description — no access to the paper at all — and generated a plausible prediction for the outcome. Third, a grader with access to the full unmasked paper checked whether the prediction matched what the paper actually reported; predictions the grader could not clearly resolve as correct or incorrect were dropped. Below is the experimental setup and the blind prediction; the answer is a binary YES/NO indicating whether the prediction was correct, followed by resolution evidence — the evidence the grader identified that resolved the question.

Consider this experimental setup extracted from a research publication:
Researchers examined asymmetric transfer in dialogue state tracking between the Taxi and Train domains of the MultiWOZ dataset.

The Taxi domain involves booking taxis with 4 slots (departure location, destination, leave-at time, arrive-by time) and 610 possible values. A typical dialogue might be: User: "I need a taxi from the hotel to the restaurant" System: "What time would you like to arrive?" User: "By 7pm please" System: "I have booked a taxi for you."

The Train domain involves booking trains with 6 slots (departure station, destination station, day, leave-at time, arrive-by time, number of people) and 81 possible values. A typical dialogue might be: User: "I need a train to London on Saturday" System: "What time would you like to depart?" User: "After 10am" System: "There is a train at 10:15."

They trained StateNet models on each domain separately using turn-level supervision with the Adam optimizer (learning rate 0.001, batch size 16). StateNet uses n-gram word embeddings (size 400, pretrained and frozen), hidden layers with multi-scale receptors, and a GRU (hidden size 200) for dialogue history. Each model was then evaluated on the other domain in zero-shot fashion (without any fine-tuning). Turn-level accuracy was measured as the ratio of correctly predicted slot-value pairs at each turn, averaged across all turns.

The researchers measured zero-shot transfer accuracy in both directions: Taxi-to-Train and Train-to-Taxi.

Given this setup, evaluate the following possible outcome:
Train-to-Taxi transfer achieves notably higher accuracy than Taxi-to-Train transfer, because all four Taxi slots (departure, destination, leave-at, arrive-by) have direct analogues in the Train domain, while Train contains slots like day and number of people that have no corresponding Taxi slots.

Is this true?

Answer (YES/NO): NO